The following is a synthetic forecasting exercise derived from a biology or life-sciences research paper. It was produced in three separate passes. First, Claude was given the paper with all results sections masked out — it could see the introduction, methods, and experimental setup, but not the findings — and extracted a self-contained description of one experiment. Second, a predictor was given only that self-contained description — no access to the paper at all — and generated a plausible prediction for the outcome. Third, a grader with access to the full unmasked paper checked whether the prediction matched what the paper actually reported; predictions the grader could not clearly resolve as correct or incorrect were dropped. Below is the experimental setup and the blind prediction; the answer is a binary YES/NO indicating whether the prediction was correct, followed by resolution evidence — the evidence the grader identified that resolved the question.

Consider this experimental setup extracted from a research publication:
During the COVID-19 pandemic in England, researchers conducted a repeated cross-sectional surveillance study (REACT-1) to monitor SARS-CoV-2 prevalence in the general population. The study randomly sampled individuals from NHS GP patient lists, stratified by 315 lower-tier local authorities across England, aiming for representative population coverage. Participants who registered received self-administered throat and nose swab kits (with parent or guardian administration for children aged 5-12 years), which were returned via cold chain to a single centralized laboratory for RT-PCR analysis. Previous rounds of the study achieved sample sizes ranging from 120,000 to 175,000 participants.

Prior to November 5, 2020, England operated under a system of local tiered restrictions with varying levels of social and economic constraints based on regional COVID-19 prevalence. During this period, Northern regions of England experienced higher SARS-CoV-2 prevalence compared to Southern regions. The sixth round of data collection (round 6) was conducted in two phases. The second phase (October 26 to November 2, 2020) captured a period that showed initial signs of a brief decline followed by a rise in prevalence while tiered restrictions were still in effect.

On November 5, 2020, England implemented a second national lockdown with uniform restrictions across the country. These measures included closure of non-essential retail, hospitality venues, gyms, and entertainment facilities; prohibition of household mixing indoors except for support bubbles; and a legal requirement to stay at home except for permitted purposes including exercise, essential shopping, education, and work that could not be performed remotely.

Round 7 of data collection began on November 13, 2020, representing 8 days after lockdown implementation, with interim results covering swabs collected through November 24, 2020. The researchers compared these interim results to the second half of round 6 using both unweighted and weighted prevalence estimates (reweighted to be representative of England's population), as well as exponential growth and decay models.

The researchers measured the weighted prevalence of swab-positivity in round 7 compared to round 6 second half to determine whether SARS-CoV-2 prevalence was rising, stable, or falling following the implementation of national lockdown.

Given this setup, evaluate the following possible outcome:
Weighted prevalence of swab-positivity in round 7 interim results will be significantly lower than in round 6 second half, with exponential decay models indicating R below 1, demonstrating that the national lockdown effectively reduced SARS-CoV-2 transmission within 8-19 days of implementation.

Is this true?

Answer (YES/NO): YES